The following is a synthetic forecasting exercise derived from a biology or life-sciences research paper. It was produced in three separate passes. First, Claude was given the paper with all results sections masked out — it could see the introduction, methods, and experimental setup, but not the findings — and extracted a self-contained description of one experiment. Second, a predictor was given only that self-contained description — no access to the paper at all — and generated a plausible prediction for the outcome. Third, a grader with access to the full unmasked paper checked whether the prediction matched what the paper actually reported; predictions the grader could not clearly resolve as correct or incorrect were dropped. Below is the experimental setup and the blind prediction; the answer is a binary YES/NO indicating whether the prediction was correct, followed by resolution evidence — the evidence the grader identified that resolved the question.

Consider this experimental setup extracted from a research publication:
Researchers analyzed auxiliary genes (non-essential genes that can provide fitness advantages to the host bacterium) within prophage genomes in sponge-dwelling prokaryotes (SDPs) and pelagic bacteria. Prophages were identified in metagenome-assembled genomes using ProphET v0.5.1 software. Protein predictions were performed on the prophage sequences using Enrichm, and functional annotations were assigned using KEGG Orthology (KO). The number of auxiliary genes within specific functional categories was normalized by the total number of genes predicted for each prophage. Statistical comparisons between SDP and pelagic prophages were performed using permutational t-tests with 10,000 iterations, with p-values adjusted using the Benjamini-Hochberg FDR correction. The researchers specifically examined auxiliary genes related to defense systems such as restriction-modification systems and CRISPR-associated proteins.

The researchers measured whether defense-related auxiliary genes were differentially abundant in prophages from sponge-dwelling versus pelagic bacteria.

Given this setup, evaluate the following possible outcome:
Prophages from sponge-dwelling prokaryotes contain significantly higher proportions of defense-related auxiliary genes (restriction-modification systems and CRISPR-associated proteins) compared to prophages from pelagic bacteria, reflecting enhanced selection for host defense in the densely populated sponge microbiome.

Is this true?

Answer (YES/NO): YES